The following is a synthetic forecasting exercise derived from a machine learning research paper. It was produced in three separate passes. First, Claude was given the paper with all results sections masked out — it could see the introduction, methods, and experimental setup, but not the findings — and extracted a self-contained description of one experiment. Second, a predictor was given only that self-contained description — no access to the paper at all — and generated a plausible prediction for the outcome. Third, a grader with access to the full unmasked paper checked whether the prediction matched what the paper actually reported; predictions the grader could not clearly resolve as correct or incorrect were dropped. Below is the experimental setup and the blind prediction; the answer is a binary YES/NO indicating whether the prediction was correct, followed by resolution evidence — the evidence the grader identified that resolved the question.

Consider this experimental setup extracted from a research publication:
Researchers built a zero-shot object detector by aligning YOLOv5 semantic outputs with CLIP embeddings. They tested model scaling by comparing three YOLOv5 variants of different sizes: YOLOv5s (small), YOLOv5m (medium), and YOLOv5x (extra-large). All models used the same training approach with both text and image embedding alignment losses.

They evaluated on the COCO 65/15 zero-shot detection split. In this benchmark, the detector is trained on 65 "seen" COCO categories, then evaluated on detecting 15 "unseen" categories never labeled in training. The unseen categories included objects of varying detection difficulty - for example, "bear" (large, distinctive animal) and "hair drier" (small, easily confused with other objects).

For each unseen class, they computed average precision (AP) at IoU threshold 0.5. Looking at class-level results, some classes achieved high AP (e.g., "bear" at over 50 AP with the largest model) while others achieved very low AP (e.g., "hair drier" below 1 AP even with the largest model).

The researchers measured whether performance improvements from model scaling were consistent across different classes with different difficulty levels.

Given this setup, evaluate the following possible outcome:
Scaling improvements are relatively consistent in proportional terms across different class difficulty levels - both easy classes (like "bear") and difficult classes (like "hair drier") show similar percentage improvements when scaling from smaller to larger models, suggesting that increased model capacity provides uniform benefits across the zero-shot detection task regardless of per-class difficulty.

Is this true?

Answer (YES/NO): NO